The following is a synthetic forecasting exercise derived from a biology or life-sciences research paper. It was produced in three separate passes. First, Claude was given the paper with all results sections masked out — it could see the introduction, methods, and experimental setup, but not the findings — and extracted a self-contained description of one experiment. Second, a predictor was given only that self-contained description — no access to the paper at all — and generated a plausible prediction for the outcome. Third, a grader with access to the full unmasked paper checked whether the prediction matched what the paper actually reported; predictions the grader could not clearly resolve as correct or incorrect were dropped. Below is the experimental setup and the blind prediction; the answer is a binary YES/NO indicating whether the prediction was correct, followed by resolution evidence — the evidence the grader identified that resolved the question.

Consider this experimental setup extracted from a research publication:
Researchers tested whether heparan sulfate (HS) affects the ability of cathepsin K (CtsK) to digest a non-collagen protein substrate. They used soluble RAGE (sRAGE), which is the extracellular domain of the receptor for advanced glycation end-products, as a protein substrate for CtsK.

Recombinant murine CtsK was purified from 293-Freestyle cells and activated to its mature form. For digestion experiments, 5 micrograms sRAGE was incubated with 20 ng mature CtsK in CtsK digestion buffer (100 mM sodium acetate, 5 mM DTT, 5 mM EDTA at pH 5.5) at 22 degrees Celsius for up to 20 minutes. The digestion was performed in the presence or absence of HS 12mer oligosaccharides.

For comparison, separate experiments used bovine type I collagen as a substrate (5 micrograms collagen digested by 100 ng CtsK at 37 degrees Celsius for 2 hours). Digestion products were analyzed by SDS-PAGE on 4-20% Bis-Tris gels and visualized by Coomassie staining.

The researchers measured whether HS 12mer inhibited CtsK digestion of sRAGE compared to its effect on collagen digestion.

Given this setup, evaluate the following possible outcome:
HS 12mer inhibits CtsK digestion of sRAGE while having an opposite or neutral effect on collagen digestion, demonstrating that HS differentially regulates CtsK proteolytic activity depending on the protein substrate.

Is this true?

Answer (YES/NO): NO